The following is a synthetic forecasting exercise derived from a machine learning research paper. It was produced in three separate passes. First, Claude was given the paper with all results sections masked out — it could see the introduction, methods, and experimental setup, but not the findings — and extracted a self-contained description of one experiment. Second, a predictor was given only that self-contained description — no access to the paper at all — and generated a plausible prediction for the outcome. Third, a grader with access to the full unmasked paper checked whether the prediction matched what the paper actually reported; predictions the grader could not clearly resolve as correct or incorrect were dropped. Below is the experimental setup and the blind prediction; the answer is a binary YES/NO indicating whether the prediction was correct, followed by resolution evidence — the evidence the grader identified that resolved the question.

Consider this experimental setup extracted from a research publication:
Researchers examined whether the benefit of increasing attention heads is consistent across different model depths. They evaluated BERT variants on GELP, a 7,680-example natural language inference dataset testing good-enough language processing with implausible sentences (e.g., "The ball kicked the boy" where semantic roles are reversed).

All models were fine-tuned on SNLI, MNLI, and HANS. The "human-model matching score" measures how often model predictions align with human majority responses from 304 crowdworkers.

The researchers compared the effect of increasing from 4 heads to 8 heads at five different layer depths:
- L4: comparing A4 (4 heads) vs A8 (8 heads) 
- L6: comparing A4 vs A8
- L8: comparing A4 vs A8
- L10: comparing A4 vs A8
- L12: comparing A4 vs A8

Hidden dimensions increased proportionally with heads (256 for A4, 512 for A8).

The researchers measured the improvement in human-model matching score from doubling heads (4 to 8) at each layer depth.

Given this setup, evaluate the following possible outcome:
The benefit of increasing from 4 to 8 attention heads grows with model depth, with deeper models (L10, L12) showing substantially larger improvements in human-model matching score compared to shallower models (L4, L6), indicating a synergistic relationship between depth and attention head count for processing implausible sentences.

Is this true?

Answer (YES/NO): NO